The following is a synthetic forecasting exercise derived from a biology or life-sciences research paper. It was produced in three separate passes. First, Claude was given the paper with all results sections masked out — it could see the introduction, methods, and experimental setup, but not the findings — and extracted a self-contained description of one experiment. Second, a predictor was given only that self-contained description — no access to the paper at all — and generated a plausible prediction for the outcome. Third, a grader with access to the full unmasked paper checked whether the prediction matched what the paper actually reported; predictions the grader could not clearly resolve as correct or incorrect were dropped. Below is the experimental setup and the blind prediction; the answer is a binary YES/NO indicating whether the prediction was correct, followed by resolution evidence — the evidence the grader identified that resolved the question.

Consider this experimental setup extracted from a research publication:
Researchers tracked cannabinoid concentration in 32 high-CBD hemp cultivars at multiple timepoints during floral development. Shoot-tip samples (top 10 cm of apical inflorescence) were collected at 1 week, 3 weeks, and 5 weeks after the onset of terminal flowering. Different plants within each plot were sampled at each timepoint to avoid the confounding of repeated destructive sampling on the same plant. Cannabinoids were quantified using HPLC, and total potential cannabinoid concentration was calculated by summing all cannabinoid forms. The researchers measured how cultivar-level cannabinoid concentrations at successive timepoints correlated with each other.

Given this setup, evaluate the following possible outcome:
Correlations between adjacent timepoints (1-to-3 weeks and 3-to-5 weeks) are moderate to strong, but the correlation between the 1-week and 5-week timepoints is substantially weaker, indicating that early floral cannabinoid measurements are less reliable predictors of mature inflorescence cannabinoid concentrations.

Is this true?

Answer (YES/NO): NO